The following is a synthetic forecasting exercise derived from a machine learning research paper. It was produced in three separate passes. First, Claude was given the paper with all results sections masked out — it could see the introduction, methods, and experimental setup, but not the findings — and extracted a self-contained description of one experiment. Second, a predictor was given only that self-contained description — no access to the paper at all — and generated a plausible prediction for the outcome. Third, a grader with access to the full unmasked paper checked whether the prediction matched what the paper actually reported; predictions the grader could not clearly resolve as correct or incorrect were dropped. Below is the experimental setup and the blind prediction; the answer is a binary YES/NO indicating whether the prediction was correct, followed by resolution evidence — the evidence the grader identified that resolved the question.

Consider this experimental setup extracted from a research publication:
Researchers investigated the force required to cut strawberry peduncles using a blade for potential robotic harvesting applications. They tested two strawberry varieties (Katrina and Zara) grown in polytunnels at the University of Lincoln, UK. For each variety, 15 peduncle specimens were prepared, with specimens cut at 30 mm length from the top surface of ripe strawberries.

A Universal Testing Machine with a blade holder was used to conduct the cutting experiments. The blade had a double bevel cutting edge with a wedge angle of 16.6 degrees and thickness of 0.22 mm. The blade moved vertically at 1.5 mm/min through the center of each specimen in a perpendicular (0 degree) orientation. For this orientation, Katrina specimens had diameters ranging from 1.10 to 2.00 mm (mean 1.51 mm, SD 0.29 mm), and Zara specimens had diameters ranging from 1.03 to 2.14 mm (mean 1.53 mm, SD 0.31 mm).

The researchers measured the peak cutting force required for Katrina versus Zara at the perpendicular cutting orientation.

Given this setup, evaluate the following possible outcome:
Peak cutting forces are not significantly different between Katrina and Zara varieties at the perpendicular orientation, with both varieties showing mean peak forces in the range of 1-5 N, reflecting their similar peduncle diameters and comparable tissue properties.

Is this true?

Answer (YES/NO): NO